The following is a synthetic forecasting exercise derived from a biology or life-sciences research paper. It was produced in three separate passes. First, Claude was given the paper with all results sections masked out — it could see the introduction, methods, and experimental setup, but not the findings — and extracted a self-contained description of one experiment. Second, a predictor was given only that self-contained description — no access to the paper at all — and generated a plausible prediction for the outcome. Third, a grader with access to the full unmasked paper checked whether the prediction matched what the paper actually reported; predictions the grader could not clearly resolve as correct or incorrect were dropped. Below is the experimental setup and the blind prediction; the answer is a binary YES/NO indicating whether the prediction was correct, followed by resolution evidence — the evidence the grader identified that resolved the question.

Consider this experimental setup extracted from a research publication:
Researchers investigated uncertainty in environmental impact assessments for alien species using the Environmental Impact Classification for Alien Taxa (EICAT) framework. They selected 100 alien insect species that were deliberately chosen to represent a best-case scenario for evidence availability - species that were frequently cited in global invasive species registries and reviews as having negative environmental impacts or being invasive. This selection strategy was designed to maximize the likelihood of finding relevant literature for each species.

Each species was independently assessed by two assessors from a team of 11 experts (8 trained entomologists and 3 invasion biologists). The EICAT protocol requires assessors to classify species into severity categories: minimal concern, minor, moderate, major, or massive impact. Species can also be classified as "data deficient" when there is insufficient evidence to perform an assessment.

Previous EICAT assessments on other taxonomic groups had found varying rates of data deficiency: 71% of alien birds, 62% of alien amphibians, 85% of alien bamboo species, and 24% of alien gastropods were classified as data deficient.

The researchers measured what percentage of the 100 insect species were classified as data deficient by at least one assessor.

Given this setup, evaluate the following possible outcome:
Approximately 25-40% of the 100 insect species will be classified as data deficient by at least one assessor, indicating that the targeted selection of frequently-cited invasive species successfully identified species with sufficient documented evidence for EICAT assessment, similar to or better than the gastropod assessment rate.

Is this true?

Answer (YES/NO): YES